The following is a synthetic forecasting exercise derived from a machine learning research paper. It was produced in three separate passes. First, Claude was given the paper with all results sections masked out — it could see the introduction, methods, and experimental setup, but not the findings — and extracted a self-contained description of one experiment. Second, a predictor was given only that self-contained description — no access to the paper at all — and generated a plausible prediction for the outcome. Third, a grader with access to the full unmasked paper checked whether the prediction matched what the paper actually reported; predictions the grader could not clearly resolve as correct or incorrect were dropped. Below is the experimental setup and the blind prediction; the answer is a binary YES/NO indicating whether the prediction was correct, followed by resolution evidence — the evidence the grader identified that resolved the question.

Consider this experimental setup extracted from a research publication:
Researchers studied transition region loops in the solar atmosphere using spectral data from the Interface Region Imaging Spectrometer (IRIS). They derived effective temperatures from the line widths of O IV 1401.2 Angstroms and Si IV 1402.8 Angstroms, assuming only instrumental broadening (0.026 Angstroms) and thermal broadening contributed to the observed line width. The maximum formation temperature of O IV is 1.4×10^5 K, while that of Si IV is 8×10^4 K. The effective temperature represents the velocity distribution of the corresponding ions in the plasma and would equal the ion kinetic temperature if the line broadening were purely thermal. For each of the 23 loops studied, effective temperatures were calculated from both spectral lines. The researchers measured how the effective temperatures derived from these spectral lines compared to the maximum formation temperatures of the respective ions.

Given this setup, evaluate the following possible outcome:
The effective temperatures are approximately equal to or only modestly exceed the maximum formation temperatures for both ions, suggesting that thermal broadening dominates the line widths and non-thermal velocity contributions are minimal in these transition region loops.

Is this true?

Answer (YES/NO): NO